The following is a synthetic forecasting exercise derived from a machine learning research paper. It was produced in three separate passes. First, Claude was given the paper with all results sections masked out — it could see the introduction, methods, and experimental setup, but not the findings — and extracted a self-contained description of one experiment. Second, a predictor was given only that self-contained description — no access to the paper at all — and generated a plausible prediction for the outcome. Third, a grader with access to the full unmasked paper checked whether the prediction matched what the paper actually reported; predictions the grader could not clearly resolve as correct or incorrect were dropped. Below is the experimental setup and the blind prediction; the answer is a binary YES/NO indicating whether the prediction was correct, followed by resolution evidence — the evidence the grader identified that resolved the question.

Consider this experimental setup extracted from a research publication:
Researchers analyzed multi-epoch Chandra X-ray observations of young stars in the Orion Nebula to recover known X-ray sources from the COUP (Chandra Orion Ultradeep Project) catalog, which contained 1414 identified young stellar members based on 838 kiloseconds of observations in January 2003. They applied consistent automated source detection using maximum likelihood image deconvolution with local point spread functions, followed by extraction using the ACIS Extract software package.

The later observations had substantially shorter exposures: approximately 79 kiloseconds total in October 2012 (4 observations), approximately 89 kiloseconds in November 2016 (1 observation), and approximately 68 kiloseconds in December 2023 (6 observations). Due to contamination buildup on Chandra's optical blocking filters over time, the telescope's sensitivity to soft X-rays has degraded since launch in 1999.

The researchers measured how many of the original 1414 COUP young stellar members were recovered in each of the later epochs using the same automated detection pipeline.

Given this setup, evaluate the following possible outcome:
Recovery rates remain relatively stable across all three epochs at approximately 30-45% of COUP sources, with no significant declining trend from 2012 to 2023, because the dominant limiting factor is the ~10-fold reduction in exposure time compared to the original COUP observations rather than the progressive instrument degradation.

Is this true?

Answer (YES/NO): NO